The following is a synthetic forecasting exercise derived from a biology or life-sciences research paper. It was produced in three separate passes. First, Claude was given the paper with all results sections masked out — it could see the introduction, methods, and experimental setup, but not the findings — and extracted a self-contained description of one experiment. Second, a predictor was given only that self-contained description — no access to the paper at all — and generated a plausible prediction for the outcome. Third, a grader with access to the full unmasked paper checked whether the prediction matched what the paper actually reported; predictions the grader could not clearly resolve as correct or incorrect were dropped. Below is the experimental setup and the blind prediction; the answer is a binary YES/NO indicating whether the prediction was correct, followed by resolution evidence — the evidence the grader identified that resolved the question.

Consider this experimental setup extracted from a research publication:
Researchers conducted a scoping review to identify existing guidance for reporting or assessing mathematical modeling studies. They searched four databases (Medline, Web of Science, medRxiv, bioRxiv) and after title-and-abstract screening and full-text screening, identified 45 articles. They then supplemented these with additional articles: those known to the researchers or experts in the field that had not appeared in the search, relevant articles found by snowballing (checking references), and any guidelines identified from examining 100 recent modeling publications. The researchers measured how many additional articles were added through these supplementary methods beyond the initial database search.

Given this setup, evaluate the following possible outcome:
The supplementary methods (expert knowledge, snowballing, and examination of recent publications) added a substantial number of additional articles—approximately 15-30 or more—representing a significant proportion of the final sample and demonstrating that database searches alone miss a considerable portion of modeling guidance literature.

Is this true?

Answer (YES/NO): NO